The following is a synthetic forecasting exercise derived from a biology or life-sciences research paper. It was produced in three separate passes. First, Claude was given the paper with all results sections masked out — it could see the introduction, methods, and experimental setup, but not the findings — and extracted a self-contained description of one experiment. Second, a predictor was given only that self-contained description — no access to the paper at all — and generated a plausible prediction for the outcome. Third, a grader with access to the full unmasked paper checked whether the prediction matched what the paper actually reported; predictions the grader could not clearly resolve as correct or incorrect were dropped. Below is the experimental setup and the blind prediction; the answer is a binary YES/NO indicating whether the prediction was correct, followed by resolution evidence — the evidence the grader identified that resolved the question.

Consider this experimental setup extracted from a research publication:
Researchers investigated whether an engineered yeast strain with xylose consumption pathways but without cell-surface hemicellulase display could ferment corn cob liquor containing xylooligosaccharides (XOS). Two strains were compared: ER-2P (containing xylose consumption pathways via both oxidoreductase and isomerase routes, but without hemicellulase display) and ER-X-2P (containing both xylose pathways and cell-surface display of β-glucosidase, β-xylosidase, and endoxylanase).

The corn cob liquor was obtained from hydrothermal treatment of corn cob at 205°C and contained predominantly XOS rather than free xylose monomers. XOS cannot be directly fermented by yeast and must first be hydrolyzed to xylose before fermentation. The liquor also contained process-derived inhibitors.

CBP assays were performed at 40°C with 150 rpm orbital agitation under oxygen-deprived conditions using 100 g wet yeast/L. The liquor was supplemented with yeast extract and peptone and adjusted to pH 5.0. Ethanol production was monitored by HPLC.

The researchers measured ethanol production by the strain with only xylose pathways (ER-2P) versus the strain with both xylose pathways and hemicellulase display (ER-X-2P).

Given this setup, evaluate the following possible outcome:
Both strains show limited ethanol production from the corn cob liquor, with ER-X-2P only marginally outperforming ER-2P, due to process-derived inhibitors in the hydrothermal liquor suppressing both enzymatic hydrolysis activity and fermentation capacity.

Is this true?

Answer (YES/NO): NO